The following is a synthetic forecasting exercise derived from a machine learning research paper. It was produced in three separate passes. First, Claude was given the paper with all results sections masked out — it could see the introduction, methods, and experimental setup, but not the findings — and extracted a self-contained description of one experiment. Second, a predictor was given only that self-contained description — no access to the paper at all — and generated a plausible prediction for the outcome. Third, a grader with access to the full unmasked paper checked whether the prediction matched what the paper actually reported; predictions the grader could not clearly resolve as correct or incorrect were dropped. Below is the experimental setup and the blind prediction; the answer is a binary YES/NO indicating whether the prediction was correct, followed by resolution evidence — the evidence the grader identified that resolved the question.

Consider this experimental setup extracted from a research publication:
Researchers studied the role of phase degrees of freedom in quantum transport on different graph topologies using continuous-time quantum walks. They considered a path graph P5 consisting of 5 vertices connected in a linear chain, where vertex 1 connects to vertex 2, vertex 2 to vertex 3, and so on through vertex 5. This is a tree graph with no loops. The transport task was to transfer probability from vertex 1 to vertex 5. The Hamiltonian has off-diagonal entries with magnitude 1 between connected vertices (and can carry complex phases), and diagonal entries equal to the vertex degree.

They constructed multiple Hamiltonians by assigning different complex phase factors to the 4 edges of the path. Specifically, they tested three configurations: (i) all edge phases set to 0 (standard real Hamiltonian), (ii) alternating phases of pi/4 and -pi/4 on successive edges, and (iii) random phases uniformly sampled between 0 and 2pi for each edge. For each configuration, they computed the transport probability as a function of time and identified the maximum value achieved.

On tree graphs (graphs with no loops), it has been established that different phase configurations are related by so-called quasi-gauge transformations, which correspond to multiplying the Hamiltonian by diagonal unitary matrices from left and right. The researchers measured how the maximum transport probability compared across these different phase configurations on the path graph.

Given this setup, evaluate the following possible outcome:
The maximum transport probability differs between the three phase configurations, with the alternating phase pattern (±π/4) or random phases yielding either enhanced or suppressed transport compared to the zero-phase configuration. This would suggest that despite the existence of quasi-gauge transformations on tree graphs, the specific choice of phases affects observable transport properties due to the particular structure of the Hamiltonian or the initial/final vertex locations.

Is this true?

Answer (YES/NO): NO